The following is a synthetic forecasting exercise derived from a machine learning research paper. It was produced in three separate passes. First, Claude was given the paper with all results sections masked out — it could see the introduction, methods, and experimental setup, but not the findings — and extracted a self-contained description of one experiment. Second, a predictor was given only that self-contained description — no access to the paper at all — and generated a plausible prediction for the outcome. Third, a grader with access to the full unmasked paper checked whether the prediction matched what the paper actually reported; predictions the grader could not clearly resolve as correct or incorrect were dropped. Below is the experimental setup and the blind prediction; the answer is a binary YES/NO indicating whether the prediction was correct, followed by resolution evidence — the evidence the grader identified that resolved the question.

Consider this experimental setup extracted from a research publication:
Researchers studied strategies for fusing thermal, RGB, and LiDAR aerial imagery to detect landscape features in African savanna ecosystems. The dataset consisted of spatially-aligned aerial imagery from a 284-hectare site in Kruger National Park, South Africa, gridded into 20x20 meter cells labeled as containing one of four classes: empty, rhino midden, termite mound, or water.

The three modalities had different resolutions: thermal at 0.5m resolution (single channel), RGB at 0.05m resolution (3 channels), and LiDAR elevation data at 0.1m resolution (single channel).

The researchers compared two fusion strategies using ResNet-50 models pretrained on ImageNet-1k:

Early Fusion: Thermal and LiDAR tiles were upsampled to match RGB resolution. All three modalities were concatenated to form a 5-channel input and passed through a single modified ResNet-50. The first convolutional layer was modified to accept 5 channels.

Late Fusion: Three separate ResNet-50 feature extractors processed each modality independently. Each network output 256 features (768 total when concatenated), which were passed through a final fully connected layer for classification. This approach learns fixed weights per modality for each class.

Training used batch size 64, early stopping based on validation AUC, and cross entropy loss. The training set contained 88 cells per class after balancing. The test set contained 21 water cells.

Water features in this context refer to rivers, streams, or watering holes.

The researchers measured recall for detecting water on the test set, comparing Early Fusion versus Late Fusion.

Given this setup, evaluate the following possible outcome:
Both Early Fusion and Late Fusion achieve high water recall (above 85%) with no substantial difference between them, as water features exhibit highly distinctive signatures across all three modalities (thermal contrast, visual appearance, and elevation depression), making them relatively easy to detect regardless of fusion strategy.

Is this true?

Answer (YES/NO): NO